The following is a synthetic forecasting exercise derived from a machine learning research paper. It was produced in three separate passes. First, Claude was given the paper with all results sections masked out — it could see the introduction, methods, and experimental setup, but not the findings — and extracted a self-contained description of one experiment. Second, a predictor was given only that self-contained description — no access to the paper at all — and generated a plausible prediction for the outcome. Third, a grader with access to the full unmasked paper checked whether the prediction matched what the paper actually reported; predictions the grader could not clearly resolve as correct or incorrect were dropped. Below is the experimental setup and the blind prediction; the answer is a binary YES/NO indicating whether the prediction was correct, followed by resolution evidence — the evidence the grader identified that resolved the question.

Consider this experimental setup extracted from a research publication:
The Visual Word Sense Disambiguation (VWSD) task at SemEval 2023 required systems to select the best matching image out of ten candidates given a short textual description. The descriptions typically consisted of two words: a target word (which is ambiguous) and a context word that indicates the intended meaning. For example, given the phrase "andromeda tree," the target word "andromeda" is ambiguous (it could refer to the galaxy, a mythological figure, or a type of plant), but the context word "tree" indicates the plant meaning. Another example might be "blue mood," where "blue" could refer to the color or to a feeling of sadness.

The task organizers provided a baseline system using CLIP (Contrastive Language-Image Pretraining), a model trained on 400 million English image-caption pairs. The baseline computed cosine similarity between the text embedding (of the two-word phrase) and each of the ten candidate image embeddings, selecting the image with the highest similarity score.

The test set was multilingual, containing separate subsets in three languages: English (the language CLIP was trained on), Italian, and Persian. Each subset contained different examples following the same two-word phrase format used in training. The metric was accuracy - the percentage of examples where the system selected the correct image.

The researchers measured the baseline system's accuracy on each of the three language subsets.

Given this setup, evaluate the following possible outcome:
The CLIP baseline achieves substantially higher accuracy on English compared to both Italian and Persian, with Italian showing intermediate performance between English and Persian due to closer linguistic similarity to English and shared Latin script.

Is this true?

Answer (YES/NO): NO